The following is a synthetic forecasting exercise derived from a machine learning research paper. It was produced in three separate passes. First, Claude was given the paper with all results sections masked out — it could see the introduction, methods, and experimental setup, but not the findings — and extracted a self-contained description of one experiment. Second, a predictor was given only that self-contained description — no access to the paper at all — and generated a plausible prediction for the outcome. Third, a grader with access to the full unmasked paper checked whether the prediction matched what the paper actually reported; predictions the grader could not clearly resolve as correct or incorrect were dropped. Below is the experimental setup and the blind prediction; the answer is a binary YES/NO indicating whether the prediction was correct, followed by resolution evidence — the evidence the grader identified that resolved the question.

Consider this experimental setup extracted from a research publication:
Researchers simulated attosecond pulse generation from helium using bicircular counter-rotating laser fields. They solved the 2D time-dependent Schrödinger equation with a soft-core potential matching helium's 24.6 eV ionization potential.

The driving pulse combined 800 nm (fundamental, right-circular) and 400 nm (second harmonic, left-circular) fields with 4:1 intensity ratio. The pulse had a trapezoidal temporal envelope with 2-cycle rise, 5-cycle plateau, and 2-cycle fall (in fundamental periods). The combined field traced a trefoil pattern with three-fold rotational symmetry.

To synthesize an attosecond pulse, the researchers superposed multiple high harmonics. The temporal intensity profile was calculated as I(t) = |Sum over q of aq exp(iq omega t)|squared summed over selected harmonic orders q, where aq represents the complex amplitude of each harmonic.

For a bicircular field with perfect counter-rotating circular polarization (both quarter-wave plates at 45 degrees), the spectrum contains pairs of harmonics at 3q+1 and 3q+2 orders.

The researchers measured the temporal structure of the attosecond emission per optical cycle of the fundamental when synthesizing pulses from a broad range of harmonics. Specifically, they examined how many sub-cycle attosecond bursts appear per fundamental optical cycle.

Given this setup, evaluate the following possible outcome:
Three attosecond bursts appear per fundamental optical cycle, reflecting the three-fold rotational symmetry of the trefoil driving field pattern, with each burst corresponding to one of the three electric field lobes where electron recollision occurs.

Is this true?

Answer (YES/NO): YES